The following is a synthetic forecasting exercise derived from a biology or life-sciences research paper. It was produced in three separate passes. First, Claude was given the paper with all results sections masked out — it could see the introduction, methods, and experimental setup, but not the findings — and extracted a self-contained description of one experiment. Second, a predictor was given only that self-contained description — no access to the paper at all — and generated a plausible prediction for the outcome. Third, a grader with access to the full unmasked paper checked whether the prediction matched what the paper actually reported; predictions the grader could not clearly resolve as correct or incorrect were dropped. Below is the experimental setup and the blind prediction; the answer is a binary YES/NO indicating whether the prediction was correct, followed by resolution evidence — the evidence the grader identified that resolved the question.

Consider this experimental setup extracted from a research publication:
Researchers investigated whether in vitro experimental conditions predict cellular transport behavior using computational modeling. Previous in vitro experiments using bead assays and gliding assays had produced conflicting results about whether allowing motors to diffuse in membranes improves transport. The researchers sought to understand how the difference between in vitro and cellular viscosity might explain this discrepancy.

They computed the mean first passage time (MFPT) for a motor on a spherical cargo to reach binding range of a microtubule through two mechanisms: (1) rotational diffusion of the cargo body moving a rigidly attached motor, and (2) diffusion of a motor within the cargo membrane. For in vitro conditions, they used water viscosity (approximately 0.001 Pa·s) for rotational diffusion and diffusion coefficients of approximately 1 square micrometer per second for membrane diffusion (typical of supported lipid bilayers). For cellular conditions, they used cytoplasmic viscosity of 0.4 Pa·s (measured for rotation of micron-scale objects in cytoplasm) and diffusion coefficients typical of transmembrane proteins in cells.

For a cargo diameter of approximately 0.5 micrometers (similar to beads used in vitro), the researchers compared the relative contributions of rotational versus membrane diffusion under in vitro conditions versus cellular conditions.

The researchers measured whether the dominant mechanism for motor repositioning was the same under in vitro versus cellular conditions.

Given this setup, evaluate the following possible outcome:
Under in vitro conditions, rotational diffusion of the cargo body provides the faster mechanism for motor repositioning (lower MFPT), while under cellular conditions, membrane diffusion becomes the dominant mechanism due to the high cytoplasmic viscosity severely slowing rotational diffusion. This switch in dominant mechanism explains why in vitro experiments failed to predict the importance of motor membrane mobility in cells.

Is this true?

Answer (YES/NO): NO